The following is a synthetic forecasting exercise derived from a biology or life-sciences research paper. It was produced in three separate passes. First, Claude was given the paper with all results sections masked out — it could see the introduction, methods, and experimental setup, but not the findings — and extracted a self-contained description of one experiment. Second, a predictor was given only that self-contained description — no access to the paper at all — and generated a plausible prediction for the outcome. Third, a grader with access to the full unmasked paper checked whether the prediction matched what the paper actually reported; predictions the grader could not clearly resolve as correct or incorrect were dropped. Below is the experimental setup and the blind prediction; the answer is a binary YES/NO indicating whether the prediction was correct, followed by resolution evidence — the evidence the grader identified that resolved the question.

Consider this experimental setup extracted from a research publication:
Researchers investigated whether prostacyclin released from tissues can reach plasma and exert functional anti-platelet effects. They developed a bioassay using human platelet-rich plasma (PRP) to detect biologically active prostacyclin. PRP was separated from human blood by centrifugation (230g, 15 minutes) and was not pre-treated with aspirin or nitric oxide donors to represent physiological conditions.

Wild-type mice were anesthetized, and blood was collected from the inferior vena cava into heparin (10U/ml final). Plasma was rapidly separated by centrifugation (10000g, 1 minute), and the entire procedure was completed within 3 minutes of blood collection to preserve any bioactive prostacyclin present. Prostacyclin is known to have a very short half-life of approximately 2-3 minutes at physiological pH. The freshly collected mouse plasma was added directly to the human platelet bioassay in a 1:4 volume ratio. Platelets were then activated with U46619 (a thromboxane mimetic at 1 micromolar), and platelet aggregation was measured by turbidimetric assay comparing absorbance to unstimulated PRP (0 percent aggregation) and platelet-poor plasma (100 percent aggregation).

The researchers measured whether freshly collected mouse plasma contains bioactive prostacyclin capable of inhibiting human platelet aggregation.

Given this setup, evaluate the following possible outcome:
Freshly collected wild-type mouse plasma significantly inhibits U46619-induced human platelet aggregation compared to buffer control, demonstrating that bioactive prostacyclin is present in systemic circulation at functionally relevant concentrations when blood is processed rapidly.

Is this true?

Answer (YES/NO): YES